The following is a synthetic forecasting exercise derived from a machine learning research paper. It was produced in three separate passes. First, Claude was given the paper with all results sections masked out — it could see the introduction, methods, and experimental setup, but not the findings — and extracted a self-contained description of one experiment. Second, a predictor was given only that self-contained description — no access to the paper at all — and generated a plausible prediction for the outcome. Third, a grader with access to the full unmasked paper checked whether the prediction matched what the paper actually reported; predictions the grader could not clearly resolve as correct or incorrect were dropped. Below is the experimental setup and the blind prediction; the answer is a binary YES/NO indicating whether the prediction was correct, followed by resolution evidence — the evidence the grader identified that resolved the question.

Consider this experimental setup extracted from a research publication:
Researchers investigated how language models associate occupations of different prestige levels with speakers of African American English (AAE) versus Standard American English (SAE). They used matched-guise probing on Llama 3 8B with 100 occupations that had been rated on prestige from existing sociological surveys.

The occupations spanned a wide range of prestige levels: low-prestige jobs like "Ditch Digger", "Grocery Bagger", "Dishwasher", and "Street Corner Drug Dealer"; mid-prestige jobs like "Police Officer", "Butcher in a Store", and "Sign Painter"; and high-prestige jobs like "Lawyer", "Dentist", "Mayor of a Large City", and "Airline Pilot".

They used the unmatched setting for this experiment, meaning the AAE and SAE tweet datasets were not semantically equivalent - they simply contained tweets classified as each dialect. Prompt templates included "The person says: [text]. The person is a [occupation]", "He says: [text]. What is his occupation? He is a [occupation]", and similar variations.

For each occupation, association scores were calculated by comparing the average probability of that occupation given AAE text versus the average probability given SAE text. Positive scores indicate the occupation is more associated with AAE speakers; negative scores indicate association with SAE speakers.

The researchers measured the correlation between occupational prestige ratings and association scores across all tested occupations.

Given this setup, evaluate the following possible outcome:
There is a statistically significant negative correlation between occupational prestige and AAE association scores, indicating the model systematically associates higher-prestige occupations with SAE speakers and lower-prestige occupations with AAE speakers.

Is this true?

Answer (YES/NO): YES